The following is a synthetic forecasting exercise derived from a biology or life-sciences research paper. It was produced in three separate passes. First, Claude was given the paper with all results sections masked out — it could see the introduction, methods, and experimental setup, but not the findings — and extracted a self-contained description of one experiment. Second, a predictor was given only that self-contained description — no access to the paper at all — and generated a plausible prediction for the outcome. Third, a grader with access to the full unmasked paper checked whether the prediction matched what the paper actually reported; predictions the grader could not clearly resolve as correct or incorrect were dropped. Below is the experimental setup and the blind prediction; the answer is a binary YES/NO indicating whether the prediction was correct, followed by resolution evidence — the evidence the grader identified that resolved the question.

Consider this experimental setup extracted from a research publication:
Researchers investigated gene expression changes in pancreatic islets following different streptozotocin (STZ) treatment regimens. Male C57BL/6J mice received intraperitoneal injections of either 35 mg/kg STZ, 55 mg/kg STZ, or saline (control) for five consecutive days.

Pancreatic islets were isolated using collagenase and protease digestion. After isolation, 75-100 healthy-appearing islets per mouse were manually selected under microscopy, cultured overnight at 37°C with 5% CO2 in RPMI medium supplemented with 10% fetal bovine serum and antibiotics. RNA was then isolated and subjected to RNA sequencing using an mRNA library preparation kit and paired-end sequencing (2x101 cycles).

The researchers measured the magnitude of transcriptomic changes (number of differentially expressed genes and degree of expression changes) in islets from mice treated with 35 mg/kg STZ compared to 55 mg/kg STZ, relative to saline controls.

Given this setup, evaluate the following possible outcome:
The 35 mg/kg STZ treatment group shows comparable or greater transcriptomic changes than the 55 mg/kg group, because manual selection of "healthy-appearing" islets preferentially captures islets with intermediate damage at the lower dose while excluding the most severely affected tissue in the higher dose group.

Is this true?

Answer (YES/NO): NO